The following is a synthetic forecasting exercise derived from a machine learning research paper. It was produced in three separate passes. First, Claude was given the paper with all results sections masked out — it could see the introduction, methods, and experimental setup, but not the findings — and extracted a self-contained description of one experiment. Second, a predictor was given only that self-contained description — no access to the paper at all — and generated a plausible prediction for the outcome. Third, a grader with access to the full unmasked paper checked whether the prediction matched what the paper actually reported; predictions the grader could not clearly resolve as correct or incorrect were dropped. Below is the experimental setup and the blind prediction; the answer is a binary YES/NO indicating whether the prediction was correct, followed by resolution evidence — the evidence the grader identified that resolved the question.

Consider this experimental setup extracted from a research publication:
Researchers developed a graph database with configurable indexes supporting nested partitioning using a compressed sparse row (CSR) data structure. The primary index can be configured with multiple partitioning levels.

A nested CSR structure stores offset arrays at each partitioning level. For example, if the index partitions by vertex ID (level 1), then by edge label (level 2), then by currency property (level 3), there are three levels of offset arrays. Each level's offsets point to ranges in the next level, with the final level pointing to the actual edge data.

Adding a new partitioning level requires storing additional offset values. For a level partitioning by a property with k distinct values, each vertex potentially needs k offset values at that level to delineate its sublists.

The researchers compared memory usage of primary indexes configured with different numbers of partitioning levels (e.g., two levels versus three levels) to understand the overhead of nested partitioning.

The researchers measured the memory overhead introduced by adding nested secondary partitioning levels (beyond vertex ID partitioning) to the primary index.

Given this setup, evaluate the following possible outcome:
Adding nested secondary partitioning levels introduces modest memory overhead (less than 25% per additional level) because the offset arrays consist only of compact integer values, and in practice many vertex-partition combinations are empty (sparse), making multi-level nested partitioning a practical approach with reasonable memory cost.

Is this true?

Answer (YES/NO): YES